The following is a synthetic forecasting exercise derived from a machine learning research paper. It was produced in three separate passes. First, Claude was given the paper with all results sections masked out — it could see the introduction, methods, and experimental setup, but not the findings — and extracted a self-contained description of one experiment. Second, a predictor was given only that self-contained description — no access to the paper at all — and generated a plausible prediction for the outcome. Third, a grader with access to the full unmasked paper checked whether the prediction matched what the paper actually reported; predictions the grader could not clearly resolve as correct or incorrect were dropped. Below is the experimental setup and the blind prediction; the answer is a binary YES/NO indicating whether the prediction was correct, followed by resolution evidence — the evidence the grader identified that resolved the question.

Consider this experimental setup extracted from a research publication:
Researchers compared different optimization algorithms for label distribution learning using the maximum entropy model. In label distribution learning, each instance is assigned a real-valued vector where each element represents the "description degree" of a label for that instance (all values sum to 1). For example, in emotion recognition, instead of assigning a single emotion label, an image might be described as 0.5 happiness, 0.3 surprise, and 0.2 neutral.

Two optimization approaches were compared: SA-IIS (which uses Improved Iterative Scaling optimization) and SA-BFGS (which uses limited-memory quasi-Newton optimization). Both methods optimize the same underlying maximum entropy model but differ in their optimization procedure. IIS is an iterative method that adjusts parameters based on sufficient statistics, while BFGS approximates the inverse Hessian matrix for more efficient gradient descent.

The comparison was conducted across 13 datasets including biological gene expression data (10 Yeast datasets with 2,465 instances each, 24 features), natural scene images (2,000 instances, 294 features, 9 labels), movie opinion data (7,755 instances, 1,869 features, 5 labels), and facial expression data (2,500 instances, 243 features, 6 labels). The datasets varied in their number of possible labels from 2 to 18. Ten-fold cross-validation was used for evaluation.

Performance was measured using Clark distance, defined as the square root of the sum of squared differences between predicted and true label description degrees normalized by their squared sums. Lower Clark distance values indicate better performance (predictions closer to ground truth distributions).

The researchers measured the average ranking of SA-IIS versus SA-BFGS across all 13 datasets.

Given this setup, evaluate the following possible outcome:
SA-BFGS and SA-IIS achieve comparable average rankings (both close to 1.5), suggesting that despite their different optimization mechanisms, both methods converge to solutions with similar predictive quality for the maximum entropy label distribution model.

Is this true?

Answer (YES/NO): NO